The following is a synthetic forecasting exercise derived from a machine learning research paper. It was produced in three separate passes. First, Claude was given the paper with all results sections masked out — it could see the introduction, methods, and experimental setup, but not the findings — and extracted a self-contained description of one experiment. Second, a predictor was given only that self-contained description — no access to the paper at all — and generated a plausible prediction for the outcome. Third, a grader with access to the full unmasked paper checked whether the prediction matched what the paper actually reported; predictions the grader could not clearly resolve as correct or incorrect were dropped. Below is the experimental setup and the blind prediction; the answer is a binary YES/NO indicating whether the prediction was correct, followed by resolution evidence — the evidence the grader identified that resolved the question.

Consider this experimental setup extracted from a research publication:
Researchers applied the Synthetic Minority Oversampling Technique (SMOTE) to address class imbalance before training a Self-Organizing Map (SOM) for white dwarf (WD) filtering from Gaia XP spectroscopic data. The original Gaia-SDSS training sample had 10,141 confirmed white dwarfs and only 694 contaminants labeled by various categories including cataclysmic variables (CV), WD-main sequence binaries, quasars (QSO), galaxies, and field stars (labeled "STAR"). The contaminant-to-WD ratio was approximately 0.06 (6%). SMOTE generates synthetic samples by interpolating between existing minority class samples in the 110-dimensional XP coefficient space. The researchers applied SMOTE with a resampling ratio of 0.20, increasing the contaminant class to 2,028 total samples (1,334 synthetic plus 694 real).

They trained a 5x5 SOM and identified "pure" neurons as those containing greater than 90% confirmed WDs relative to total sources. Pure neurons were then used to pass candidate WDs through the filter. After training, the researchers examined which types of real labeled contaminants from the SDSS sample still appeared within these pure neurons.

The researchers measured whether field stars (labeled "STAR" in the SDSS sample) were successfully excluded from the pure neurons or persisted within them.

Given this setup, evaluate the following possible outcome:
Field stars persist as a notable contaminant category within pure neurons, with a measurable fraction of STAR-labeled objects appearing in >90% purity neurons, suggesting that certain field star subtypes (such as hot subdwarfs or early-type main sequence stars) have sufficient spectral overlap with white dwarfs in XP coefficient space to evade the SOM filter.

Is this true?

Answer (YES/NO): NO